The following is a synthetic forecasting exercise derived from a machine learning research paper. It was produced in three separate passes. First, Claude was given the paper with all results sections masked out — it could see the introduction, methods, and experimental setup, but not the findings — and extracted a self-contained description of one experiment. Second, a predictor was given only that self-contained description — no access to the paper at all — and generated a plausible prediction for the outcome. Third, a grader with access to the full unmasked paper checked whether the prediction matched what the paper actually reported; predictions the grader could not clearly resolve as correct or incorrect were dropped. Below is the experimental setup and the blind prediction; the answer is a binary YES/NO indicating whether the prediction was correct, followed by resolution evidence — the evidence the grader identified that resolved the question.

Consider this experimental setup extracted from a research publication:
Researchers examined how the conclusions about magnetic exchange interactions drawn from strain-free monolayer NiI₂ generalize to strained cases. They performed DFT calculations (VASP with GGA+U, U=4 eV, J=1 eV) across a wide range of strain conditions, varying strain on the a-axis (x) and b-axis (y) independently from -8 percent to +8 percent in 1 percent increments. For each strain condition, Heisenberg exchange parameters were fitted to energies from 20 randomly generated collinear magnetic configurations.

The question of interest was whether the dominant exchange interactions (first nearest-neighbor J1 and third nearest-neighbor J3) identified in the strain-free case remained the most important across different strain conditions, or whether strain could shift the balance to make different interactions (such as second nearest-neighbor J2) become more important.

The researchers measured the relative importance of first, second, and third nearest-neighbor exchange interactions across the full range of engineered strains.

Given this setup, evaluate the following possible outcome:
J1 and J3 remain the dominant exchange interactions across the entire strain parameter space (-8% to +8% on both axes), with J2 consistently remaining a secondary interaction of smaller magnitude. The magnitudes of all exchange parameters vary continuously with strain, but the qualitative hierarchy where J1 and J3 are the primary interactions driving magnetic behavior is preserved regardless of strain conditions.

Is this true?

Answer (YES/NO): YES